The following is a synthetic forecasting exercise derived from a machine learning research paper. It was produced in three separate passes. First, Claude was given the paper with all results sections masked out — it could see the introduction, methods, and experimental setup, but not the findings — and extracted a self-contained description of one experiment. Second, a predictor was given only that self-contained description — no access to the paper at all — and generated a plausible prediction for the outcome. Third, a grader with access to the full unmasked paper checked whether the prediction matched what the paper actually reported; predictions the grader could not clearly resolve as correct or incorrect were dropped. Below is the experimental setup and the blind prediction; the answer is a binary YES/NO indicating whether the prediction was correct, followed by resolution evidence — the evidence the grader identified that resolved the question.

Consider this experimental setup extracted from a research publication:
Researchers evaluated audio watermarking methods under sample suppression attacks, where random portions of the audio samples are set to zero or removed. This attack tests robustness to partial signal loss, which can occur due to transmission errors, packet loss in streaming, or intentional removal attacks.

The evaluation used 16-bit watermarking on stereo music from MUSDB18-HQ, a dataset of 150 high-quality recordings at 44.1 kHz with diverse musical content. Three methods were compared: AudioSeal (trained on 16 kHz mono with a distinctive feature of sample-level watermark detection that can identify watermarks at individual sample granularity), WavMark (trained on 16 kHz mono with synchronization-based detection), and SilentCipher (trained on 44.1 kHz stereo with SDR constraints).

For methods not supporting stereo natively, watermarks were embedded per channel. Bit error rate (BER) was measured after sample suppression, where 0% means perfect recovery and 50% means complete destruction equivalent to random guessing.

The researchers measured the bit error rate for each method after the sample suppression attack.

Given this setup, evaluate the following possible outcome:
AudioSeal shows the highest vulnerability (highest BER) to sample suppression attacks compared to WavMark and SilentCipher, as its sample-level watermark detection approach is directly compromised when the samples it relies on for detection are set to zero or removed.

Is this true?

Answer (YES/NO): NO